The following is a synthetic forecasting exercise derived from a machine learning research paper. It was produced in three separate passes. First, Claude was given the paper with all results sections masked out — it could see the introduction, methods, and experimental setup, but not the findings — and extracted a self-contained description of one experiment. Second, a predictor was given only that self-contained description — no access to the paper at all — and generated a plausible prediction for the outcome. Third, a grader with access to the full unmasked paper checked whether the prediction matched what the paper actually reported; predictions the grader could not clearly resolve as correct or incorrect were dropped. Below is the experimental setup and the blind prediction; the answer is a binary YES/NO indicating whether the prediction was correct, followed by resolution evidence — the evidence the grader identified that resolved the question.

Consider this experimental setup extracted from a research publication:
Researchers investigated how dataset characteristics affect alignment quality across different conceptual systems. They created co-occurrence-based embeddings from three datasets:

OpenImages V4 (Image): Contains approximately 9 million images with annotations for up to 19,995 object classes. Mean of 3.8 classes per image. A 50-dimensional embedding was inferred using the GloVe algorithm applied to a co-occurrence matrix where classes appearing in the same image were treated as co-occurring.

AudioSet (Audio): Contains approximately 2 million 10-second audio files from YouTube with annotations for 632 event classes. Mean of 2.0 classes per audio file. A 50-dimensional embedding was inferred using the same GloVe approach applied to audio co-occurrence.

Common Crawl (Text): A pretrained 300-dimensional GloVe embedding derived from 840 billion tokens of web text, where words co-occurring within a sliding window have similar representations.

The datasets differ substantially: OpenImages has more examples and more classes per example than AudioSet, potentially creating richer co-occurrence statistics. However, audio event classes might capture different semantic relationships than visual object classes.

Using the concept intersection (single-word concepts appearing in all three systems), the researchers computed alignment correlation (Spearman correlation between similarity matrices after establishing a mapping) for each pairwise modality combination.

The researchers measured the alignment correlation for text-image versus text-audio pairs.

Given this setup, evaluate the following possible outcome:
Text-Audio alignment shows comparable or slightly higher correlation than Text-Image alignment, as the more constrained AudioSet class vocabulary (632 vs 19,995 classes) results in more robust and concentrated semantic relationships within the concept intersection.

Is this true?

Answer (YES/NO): NO